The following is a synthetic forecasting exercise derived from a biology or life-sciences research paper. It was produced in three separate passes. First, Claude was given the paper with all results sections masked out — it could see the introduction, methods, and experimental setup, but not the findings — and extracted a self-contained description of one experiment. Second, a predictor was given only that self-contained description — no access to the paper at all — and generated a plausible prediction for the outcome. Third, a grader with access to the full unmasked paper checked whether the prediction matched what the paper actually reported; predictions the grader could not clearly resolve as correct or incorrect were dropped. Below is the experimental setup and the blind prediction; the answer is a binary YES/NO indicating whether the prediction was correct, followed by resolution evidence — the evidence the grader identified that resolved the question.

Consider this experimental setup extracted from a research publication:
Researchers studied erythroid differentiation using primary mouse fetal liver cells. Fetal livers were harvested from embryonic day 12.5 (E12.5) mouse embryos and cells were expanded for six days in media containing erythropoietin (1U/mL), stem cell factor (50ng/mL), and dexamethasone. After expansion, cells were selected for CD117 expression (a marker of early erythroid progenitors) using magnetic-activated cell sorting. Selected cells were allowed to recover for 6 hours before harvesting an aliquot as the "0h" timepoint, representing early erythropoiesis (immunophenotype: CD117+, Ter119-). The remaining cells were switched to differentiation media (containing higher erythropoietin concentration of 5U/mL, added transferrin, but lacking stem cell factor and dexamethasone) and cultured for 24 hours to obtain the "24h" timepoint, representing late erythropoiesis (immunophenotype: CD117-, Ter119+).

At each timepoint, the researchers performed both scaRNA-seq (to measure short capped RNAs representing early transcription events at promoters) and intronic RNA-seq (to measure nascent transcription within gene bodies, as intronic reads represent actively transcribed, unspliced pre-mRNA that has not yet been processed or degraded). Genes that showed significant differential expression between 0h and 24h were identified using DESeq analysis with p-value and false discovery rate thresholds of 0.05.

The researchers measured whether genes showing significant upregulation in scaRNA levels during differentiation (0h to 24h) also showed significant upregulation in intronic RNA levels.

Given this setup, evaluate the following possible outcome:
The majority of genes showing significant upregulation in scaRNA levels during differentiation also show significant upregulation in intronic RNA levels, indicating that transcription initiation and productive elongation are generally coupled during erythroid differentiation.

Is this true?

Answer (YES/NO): YES